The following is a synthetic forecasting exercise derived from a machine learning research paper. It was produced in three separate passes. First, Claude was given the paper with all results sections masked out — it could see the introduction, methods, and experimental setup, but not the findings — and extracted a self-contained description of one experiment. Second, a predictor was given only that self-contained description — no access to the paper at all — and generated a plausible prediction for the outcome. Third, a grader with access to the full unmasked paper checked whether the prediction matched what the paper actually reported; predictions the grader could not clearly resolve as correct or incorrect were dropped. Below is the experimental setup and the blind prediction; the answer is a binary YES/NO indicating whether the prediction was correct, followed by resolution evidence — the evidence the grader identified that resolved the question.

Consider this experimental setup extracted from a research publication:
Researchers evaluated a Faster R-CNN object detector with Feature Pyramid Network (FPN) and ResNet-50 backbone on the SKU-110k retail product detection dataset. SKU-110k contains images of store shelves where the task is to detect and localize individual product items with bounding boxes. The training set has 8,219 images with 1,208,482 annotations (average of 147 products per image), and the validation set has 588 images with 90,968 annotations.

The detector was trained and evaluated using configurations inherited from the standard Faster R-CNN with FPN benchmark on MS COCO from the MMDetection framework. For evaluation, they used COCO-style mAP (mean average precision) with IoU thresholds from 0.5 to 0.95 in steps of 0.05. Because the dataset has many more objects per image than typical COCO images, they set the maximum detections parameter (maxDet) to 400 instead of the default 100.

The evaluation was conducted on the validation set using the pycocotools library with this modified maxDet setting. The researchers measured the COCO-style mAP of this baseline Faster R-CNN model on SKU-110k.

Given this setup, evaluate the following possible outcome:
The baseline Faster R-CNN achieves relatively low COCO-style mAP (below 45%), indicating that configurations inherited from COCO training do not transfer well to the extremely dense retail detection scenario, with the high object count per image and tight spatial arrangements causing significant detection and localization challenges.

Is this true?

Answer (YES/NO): NO